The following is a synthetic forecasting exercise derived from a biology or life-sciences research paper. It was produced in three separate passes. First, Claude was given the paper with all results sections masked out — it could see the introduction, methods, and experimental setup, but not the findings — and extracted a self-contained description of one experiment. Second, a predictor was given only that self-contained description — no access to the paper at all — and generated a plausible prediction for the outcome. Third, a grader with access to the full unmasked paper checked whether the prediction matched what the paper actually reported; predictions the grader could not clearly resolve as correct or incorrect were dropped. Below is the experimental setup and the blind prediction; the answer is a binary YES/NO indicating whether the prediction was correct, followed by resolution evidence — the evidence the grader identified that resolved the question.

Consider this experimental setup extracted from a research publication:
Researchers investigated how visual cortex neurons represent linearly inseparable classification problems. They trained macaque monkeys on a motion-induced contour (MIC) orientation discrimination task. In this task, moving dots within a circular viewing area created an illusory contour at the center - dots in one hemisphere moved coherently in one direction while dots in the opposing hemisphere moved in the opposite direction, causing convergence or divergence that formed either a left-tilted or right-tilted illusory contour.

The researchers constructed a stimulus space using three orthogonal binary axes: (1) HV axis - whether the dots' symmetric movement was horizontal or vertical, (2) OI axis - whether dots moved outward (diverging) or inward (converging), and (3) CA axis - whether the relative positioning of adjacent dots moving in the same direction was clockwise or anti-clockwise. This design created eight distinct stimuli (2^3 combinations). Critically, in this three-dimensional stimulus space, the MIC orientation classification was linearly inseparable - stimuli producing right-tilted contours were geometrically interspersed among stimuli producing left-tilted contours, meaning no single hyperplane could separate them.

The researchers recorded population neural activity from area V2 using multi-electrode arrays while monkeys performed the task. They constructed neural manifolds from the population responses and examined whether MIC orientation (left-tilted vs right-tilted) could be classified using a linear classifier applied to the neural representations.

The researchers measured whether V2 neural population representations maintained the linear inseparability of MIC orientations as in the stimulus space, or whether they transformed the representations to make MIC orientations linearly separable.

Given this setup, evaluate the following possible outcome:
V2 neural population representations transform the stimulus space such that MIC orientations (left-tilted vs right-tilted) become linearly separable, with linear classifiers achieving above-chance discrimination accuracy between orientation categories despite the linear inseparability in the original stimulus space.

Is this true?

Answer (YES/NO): YES